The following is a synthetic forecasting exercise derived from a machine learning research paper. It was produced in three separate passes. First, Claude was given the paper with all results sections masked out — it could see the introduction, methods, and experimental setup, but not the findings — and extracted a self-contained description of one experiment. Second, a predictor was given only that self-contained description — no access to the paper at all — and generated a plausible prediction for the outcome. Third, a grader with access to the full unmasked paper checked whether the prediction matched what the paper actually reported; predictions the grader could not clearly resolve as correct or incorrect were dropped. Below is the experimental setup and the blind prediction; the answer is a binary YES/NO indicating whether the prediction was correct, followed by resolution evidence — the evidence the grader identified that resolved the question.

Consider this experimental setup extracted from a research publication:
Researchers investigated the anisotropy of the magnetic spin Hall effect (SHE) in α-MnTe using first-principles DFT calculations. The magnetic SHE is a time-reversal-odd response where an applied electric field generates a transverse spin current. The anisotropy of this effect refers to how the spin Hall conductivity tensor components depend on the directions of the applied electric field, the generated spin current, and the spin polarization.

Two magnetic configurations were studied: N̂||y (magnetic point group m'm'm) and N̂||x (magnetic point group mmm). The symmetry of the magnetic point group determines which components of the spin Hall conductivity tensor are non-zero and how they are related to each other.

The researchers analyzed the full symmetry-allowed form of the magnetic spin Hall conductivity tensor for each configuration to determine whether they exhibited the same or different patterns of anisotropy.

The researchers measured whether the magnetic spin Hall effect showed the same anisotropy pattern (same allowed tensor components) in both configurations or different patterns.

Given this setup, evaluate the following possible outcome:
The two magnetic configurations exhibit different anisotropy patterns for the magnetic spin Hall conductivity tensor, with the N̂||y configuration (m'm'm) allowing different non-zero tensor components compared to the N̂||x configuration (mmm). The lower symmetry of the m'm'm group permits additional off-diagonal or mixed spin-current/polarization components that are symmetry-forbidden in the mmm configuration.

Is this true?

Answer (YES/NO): YES